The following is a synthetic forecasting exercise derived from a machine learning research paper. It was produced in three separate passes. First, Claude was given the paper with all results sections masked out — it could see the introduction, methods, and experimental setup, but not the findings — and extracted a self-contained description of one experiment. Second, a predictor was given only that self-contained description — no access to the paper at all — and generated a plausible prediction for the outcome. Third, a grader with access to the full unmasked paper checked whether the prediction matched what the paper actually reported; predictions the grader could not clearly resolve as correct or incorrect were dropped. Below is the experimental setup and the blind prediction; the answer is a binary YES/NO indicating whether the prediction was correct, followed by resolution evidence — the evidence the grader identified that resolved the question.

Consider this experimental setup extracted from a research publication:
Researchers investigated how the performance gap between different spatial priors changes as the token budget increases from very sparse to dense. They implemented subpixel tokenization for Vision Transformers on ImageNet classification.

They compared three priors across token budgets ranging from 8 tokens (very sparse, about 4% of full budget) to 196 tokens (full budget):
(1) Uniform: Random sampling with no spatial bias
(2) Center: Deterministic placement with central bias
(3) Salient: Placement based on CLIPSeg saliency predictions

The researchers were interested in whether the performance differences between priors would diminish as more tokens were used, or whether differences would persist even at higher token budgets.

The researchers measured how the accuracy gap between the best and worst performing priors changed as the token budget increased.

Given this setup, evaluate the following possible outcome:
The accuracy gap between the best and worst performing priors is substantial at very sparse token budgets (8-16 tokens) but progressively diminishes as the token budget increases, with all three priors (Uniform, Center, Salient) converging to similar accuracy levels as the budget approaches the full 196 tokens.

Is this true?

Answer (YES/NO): YES